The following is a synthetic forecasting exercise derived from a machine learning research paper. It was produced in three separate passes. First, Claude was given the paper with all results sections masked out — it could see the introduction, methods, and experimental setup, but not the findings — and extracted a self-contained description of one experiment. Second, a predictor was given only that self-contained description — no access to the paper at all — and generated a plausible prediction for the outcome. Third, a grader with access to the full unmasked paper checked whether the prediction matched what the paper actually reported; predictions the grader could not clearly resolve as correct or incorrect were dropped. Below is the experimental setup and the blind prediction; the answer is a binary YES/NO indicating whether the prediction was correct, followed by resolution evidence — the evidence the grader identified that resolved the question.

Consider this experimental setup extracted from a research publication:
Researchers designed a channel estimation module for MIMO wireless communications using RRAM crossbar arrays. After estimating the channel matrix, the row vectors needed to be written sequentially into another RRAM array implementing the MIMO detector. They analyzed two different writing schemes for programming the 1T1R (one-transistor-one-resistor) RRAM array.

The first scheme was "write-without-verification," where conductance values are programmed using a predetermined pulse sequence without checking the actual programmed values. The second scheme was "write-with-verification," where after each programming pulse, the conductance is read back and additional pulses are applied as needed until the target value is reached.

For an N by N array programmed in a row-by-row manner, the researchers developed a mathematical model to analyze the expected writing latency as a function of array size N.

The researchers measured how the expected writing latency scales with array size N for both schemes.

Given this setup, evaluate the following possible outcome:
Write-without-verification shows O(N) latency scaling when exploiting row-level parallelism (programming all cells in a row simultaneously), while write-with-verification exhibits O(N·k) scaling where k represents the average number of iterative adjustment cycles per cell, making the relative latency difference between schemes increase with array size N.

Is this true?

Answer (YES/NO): NO